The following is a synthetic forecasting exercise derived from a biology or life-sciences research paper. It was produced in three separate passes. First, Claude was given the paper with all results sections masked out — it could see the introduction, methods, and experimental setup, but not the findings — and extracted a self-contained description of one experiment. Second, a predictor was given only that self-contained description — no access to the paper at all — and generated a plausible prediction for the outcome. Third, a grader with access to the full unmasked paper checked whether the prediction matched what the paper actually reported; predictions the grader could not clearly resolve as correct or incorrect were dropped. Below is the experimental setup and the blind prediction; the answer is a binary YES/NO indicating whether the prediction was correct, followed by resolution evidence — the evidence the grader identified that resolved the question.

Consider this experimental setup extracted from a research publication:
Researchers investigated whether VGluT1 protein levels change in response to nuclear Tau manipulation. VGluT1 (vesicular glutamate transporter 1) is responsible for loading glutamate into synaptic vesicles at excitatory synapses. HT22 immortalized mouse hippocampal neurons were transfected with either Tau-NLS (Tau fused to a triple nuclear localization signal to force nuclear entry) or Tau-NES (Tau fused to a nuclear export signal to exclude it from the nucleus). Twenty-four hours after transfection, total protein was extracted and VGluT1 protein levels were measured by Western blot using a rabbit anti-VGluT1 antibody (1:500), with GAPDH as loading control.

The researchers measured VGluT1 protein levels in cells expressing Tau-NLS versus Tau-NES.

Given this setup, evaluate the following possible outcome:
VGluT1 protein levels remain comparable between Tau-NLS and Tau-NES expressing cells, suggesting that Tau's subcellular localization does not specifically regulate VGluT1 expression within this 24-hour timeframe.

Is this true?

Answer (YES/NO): NO